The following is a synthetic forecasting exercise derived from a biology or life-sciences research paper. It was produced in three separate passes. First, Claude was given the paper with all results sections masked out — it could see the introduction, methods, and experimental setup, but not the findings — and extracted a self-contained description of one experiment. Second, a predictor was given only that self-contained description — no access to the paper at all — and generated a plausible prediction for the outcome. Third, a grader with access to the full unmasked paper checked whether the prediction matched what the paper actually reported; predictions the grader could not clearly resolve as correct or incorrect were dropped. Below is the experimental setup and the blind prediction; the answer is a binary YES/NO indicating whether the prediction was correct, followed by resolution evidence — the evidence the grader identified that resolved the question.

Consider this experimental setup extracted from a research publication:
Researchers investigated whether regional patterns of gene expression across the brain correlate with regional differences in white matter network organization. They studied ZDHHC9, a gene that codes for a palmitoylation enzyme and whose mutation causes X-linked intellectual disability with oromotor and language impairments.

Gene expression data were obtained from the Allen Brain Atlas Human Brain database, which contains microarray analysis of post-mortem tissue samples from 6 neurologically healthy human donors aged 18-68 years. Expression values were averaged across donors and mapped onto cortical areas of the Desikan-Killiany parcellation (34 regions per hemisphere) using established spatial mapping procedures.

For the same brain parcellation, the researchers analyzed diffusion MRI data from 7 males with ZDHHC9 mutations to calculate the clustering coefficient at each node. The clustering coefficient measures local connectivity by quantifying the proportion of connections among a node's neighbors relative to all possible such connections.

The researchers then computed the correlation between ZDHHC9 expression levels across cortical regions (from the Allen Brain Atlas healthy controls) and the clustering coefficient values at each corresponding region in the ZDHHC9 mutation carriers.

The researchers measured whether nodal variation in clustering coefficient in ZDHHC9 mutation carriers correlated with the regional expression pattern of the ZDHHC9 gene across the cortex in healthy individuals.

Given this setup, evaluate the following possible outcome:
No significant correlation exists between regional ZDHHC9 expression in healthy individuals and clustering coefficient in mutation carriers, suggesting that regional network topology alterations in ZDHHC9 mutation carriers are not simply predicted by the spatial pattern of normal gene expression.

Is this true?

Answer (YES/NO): NO